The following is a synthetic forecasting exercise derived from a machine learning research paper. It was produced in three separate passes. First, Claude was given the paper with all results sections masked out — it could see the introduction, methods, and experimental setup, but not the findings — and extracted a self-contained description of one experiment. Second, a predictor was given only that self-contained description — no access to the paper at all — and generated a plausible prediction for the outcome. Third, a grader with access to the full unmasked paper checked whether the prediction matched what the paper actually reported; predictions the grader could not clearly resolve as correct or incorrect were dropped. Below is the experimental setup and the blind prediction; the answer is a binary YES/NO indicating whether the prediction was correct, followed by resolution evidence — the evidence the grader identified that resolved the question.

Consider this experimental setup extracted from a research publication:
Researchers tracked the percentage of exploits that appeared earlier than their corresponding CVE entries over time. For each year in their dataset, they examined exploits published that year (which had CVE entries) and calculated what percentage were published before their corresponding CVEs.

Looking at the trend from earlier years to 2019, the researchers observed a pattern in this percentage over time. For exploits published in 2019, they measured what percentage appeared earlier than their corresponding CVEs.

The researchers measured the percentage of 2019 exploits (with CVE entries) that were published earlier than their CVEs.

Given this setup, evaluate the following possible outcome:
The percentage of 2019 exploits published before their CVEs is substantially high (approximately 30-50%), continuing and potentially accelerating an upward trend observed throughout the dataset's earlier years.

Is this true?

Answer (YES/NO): NO